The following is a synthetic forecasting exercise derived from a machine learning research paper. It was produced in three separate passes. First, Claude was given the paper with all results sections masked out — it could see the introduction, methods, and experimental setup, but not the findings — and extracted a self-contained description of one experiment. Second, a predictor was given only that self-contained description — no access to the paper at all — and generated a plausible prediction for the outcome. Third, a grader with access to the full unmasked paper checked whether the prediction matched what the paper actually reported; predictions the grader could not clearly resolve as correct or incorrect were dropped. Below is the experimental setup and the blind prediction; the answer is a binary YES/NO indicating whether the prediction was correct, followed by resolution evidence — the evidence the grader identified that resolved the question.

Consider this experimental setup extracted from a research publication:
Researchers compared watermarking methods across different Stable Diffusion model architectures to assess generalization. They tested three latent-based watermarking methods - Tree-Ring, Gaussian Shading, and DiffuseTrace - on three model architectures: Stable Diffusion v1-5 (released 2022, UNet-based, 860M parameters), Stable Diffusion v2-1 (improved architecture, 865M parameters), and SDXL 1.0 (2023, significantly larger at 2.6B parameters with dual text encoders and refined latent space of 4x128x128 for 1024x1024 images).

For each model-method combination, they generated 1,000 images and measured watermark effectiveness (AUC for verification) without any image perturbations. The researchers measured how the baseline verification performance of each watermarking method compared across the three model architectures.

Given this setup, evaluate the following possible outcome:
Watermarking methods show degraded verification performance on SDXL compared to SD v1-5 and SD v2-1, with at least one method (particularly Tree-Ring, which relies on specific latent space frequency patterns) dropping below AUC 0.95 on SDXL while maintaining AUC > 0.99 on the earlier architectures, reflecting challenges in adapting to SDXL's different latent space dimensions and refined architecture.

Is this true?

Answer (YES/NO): NO